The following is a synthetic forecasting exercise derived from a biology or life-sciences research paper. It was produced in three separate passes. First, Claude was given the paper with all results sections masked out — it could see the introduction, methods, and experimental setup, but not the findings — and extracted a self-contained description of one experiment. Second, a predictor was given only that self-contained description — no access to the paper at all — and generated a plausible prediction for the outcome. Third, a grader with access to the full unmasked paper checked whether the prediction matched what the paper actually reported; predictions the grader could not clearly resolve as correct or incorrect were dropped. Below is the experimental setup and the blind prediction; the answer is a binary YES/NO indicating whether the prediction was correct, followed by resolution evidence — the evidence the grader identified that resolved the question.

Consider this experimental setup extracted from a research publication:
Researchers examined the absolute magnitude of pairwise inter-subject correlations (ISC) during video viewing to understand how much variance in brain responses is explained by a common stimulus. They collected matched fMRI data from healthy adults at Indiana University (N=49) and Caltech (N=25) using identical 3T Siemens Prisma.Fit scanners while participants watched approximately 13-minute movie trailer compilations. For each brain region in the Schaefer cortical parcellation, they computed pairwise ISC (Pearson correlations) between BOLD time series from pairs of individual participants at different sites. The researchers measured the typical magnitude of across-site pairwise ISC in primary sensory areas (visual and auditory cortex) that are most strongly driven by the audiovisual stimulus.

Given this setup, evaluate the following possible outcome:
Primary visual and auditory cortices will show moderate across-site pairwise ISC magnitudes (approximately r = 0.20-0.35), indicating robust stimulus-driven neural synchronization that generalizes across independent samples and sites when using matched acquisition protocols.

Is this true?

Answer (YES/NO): NO